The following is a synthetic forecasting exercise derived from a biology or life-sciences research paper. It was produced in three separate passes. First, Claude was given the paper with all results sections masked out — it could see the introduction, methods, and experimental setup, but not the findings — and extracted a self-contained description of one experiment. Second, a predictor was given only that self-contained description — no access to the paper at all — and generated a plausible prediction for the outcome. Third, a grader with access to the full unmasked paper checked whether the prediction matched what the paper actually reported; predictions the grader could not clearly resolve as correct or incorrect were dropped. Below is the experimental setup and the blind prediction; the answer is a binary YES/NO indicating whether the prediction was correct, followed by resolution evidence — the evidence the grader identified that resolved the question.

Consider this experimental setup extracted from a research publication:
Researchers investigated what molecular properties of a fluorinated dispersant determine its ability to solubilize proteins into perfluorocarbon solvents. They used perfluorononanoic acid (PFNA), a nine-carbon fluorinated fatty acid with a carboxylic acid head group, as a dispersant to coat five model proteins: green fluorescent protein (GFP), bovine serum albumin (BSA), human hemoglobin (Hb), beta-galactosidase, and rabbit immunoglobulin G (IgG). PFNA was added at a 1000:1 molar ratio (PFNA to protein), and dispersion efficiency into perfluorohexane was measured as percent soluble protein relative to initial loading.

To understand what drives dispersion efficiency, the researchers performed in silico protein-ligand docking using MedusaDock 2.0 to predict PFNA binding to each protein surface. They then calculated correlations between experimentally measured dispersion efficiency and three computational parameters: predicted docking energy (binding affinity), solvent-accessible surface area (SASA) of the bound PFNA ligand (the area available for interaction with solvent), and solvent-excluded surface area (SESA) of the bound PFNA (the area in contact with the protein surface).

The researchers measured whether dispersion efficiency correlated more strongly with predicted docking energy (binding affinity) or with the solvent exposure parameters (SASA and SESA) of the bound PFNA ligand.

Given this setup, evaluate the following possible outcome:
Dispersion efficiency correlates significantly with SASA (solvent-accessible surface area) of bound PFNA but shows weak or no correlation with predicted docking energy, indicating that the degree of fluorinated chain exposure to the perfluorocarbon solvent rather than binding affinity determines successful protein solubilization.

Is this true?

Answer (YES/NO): YES